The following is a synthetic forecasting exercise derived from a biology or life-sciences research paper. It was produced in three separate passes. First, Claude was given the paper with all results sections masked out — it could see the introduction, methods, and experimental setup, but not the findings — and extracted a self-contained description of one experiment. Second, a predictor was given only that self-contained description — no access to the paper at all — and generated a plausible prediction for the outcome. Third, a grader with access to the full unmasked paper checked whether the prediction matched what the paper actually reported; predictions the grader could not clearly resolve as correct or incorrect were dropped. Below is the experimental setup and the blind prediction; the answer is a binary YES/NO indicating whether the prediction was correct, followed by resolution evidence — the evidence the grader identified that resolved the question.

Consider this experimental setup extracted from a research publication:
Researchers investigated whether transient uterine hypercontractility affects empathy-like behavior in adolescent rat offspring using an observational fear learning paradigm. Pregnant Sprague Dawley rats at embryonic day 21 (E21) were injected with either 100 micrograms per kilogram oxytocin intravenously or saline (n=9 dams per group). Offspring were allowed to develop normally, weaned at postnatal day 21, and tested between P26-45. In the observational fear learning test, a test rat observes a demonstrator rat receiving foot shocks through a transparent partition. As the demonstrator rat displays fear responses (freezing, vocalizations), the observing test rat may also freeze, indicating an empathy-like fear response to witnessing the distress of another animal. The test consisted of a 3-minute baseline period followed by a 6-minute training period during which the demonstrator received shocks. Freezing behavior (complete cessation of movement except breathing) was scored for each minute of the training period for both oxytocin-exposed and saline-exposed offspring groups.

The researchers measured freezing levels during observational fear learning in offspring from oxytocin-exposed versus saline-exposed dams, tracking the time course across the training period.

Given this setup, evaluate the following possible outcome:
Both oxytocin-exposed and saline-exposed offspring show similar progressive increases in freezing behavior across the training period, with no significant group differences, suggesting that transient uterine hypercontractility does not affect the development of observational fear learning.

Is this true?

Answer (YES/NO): NO